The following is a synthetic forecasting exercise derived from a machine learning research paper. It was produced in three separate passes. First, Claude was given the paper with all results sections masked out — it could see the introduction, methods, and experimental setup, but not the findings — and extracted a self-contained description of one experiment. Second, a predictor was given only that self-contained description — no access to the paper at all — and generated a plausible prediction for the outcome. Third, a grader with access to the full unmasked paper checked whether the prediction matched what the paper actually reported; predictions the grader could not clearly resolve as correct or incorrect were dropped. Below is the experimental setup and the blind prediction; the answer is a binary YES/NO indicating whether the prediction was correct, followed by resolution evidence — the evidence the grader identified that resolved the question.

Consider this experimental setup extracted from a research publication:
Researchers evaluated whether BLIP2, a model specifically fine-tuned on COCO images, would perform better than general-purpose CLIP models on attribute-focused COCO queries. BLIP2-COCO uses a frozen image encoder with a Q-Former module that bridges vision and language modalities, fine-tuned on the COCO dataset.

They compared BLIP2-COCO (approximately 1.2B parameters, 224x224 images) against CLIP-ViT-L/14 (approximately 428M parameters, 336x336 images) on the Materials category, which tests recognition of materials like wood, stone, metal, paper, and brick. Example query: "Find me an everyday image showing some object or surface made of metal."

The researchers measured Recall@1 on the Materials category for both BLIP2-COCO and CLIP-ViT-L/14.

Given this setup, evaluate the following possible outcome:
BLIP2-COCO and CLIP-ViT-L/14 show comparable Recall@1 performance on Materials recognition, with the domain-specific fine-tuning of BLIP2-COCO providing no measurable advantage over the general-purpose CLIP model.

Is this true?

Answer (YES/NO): NO